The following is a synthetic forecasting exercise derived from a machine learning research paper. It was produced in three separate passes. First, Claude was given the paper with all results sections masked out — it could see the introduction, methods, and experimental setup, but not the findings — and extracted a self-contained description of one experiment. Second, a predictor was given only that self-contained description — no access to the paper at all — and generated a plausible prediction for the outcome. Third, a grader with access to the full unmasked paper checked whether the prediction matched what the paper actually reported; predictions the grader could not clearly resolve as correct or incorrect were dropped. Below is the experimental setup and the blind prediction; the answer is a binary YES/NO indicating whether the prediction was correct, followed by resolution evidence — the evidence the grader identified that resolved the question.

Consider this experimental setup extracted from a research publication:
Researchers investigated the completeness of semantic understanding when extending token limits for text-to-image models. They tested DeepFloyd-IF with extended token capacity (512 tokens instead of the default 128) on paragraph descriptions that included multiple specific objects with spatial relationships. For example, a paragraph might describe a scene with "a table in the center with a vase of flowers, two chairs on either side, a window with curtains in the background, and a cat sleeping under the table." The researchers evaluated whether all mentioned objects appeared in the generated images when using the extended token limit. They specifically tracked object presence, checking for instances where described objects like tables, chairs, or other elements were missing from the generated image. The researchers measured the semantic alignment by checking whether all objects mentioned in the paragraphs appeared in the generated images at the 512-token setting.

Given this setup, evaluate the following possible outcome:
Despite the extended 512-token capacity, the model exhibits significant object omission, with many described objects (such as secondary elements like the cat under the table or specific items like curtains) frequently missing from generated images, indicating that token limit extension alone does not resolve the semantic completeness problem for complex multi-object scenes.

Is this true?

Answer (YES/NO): YES